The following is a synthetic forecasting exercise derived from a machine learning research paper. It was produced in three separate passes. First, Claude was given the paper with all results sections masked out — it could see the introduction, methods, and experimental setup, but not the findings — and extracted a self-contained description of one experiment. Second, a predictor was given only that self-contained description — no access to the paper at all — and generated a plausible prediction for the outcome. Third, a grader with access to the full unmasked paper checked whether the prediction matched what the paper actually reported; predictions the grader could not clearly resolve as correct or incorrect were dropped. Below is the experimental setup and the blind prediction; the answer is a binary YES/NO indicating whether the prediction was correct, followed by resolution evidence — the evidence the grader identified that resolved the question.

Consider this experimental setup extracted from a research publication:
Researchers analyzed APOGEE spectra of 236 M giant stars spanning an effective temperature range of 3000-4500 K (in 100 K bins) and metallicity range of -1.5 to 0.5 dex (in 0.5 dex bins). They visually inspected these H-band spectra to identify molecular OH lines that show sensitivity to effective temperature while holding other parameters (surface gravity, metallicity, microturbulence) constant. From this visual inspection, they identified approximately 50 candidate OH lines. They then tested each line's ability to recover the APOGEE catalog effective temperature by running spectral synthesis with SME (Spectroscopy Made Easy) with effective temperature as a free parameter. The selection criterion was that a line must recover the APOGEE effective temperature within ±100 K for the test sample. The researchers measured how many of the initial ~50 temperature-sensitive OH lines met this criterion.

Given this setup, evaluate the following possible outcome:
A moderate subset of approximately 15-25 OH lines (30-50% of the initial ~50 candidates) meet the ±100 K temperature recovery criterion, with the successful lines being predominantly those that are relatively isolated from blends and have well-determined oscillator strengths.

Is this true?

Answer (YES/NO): YES